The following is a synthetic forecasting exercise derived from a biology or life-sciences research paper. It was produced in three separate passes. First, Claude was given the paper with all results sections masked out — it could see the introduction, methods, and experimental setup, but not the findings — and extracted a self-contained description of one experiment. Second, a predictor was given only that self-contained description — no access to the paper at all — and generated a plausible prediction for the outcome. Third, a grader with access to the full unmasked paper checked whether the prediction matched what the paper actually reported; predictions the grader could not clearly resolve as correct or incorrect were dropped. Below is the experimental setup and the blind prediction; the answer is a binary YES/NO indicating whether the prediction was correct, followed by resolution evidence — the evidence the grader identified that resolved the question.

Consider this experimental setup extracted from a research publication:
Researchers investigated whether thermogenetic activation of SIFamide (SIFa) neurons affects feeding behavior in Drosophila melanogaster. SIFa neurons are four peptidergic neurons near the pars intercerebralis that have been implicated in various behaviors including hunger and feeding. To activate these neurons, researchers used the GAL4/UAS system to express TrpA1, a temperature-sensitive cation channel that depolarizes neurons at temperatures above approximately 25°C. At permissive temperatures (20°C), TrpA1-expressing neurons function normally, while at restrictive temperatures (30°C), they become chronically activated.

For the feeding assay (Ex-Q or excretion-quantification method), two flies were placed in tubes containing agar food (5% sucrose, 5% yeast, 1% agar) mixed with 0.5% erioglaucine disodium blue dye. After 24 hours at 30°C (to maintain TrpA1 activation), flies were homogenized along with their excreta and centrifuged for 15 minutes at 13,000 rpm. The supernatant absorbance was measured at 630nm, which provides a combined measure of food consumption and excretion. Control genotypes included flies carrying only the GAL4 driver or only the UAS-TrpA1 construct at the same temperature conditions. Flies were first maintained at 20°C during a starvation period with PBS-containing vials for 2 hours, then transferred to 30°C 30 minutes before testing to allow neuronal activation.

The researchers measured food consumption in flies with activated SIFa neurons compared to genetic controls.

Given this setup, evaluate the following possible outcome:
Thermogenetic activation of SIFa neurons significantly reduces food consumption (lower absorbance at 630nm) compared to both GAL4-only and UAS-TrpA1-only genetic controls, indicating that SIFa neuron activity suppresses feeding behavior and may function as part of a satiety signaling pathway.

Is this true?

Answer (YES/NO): NO